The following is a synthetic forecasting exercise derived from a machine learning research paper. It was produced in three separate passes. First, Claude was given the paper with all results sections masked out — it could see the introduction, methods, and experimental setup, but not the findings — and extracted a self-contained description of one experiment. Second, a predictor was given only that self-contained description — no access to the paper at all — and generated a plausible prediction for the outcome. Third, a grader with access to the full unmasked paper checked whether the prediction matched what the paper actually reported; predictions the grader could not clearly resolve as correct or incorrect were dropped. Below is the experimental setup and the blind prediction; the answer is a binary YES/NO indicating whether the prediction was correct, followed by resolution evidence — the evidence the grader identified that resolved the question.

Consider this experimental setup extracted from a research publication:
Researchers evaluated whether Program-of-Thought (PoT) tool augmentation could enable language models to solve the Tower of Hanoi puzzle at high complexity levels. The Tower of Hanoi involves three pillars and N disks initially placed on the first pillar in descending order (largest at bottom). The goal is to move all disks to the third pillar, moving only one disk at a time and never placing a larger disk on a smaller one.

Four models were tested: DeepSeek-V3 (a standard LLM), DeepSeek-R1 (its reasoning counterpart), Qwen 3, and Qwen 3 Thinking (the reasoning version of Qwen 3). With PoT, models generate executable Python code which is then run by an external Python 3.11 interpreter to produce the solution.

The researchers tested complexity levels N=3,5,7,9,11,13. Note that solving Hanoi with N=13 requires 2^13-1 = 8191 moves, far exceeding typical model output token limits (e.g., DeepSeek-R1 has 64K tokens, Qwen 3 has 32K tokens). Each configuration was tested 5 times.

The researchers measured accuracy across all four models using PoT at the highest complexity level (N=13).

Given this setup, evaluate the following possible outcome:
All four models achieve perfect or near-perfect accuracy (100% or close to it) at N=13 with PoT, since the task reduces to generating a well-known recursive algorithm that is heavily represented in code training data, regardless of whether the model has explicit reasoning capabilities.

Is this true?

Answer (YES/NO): YES